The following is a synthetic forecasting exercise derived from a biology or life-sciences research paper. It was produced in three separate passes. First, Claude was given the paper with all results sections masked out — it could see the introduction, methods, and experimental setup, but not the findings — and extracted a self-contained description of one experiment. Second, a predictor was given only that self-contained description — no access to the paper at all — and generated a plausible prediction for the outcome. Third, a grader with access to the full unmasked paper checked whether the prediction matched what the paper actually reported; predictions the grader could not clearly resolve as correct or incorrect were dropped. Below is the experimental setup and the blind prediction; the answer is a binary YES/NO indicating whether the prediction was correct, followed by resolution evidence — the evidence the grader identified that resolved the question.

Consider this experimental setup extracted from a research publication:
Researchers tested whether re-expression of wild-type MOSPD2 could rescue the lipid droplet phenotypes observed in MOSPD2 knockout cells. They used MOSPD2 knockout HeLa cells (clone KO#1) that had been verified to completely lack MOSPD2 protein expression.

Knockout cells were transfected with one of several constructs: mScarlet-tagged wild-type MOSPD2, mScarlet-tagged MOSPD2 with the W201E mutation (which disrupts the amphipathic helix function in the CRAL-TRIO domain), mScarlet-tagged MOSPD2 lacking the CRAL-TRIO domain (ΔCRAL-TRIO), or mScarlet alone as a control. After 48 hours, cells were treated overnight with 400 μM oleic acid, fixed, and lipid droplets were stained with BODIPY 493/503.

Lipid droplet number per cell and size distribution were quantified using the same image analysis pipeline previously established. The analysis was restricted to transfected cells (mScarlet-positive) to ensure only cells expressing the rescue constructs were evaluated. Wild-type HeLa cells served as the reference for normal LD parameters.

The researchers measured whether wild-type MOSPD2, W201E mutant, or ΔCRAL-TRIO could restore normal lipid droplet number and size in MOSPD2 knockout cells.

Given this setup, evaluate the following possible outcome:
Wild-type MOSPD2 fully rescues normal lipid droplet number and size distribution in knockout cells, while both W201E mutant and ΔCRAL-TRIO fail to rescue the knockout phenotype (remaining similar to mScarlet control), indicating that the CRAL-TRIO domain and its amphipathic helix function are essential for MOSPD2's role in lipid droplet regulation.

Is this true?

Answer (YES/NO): YES